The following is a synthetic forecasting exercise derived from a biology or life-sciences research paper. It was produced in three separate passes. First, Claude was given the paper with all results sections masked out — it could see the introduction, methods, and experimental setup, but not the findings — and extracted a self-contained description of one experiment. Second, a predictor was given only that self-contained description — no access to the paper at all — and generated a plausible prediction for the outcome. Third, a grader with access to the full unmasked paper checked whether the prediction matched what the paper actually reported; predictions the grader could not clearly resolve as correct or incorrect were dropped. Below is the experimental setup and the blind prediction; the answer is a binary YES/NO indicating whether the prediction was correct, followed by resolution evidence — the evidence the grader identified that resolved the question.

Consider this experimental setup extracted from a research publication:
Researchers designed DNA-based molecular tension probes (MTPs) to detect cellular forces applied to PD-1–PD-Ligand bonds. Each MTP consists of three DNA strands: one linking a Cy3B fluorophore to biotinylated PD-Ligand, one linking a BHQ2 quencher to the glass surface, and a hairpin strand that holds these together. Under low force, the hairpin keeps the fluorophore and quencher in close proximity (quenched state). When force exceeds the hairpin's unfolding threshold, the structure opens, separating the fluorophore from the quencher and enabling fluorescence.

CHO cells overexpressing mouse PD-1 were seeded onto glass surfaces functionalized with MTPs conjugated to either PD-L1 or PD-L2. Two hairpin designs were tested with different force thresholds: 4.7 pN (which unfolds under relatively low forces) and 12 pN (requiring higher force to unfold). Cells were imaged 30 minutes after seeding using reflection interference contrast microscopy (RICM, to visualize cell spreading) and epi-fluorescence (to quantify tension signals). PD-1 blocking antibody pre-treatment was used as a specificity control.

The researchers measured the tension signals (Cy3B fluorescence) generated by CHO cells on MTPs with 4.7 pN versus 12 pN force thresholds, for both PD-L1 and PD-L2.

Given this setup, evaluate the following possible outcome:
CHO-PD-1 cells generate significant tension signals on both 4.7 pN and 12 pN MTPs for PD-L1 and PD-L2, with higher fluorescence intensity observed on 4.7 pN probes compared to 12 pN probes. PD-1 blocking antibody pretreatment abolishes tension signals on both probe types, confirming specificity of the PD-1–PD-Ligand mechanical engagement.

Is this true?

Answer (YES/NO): YES